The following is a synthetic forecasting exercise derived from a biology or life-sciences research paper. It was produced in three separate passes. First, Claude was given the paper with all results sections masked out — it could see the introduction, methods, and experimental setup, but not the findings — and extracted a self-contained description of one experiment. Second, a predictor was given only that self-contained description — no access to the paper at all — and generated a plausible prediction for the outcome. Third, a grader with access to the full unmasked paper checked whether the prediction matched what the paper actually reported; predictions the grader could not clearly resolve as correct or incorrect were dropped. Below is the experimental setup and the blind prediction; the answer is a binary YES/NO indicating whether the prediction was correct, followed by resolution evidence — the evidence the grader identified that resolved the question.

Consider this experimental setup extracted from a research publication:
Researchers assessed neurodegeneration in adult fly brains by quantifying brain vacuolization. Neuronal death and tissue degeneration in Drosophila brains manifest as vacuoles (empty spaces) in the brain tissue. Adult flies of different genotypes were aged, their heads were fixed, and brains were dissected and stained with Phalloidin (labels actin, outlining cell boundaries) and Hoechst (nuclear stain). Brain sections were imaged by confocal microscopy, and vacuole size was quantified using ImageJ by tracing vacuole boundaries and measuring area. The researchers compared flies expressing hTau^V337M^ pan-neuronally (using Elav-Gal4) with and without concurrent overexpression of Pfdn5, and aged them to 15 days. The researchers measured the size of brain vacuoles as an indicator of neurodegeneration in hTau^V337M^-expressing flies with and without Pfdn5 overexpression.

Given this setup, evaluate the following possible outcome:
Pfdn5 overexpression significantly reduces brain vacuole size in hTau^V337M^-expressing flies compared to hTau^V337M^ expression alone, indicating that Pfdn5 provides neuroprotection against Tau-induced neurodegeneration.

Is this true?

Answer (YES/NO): YES